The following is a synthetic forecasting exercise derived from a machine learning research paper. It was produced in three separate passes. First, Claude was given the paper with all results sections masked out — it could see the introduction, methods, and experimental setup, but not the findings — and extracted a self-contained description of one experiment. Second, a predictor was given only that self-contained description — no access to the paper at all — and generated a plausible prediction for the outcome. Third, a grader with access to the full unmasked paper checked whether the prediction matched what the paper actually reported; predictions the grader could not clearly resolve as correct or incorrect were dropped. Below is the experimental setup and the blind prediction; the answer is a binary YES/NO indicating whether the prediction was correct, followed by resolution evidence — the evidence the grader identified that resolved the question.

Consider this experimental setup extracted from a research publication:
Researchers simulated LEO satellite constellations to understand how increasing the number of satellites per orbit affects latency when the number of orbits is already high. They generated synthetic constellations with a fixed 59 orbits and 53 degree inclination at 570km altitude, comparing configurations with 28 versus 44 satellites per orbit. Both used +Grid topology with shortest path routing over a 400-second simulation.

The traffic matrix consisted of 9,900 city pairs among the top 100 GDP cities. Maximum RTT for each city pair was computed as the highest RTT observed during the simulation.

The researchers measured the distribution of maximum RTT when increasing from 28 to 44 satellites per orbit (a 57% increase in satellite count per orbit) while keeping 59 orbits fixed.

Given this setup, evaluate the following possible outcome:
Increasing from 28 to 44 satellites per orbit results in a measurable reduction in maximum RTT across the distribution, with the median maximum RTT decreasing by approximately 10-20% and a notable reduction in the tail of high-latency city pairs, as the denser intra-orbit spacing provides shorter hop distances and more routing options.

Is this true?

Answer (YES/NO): NO